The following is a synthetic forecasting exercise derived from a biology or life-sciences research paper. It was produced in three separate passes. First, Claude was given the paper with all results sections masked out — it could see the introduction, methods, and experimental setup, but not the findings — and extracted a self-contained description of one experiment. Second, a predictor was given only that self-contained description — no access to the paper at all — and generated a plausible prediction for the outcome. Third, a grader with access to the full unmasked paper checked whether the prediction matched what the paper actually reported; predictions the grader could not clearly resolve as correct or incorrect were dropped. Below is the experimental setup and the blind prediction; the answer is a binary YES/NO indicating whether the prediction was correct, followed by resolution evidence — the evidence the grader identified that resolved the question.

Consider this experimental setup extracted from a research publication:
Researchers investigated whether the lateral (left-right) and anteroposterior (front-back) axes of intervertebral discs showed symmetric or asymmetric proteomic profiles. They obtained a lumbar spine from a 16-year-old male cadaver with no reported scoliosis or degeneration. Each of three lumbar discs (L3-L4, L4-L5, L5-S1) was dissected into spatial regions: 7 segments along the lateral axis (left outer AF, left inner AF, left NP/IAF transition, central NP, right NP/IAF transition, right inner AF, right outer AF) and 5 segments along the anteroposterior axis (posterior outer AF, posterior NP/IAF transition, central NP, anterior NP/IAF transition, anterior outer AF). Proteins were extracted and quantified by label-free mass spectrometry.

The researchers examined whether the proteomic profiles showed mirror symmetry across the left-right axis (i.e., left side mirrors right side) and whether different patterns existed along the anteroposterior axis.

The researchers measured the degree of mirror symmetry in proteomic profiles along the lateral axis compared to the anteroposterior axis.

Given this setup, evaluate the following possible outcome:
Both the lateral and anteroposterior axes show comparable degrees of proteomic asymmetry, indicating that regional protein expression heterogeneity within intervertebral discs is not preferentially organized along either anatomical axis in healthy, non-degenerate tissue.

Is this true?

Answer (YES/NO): YES